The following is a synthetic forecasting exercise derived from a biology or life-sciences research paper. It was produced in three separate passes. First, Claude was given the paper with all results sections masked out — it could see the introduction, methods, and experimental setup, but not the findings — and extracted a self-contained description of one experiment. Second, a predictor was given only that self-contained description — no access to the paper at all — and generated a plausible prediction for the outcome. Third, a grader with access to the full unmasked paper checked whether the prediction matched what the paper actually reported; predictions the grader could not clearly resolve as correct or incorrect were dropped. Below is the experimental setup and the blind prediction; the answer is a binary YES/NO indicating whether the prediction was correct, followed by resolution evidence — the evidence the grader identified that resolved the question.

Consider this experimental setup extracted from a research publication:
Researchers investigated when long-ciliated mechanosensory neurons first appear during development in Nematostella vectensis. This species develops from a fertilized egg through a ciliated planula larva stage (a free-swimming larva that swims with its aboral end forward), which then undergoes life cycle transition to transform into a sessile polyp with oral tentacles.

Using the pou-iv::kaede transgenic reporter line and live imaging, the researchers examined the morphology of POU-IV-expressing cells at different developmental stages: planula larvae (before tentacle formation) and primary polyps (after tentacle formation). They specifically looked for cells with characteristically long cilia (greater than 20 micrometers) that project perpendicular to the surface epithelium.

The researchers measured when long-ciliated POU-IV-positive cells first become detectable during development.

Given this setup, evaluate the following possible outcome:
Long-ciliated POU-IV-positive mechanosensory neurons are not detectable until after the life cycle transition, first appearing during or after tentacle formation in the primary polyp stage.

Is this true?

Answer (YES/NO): YES